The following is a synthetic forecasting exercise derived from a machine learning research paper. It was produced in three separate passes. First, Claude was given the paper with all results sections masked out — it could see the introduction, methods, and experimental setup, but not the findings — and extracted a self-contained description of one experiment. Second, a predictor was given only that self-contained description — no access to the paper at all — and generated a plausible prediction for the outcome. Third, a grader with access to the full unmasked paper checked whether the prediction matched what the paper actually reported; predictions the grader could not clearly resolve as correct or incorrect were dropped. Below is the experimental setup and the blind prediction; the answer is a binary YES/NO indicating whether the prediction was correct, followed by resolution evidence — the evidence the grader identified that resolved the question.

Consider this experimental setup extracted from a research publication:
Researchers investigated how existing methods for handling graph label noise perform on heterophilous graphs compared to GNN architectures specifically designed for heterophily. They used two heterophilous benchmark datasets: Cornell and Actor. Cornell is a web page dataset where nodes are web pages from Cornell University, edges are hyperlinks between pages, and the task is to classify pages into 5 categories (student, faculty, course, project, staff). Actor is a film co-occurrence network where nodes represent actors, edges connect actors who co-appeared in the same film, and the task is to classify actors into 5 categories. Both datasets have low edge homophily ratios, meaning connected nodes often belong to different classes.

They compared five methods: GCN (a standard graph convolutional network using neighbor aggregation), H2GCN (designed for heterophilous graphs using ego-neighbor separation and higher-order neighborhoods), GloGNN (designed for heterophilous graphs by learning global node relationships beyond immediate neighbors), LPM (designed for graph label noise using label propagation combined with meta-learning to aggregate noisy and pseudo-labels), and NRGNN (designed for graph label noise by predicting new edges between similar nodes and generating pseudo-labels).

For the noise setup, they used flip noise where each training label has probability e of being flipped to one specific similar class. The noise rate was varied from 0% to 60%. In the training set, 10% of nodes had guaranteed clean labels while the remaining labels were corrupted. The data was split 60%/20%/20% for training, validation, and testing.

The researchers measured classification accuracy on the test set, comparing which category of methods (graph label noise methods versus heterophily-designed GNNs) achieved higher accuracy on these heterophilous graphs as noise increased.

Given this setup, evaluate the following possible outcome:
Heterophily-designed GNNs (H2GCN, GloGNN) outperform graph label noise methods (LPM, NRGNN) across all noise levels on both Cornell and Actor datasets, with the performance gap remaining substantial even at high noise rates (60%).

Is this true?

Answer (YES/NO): NO